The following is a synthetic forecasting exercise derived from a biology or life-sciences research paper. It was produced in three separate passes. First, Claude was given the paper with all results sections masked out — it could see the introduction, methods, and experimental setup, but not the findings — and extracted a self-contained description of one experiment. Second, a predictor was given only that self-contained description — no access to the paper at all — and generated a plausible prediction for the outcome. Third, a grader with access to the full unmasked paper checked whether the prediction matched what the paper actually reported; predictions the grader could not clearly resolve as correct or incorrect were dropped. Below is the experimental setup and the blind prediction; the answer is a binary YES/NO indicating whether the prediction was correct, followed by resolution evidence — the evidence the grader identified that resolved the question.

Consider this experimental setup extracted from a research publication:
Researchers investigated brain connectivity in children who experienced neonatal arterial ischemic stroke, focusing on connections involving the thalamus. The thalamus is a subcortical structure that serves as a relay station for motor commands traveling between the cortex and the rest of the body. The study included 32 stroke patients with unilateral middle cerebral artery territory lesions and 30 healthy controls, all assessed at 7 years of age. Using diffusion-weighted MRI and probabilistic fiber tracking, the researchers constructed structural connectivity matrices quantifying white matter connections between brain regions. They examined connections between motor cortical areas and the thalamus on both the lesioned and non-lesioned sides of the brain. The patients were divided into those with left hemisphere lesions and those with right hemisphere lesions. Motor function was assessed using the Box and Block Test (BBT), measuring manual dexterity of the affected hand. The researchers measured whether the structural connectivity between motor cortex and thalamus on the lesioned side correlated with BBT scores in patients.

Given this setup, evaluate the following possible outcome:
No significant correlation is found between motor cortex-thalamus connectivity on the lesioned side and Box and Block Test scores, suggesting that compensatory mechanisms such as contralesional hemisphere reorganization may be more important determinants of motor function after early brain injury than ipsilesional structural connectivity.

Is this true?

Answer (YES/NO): YES